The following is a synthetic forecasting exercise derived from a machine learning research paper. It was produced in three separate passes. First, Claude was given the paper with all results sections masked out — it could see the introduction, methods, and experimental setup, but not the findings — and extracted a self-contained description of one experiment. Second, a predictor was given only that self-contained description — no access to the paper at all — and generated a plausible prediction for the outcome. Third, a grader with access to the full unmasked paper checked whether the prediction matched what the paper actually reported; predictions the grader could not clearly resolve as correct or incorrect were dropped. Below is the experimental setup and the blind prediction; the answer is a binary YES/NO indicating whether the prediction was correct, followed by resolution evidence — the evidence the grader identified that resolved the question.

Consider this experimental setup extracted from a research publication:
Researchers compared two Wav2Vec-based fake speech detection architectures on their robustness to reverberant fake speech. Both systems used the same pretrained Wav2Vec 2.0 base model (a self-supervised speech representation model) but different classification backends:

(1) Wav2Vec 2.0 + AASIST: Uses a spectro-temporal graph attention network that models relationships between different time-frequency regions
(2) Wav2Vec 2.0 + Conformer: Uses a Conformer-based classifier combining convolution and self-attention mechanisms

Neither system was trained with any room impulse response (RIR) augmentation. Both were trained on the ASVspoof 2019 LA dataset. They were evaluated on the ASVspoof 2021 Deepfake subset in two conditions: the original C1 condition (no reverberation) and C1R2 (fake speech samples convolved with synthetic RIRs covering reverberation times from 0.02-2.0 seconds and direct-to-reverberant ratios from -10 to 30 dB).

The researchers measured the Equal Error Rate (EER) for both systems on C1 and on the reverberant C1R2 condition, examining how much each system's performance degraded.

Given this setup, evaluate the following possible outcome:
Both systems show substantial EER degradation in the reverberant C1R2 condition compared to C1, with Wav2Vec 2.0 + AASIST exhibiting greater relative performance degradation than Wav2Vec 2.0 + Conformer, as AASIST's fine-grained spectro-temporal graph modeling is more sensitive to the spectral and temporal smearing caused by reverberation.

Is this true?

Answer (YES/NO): NO